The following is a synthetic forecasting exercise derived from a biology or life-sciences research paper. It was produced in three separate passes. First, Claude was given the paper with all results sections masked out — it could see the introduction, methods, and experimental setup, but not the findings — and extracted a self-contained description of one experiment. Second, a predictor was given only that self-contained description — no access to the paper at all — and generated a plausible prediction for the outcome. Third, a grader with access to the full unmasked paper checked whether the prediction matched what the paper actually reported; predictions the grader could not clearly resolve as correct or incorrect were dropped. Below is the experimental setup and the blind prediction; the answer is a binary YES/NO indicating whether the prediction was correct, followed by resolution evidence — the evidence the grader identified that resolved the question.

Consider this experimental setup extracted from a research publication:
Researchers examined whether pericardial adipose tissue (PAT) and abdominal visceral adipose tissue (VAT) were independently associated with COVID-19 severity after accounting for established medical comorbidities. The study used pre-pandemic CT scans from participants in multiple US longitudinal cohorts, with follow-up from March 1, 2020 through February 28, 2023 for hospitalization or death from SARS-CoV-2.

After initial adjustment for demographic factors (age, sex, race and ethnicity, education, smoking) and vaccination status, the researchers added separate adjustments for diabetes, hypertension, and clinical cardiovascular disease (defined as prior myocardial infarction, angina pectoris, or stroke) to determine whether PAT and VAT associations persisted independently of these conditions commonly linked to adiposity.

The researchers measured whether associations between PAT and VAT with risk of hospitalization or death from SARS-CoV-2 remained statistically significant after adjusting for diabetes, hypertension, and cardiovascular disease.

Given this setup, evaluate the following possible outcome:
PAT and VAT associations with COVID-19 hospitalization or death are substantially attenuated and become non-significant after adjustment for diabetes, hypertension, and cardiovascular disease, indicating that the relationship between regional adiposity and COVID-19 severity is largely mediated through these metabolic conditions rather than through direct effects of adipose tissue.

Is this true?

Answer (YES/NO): NO